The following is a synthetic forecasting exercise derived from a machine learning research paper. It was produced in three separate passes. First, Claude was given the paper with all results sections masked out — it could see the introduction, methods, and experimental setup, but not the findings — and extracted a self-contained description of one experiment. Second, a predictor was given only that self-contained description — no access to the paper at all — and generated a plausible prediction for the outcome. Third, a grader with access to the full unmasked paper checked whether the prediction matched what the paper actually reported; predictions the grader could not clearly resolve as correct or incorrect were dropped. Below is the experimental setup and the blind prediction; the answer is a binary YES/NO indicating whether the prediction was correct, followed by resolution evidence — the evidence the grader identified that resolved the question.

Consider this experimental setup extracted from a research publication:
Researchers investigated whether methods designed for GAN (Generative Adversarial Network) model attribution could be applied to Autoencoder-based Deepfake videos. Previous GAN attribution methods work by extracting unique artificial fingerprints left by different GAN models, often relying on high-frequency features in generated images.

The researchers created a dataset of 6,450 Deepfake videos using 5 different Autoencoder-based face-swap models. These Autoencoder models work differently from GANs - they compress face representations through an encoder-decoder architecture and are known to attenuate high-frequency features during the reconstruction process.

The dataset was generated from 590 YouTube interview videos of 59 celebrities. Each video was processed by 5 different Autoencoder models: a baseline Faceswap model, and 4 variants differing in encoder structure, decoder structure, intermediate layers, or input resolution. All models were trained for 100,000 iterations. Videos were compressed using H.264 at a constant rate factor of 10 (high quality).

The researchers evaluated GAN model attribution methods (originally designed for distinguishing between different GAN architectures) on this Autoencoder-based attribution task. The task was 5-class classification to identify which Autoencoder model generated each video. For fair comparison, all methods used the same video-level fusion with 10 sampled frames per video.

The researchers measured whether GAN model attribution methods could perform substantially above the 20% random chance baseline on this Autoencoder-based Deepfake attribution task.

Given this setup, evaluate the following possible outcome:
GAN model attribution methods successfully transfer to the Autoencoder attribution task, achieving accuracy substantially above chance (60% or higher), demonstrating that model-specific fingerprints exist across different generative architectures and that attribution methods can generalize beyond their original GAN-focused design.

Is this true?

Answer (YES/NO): NO